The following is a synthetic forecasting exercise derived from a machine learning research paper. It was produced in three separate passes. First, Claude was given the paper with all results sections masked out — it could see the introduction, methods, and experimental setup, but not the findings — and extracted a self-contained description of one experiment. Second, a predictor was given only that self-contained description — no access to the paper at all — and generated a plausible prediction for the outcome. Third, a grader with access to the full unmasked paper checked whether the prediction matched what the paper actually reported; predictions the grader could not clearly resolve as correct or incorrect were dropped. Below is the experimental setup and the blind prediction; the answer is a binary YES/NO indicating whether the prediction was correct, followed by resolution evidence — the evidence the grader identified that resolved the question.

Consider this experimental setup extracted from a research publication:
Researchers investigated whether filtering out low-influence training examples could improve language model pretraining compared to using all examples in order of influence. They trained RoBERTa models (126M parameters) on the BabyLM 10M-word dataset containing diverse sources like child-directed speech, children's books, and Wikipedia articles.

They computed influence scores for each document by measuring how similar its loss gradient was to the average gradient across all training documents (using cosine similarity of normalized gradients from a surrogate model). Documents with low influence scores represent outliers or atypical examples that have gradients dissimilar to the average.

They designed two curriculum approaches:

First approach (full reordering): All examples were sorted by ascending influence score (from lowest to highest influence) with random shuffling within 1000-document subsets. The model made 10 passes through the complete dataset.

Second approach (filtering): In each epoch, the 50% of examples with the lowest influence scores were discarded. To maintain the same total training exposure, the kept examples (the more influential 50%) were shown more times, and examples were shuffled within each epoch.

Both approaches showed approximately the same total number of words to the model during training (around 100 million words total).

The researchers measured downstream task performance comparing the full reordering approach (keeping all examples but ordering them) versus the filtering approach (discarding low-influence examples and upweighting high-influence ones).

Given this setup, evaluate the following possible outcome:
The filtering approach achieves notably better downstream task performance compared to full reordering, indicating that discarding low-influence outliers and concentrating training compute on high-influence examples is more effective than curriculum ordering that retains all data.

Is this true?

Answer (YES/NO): NO